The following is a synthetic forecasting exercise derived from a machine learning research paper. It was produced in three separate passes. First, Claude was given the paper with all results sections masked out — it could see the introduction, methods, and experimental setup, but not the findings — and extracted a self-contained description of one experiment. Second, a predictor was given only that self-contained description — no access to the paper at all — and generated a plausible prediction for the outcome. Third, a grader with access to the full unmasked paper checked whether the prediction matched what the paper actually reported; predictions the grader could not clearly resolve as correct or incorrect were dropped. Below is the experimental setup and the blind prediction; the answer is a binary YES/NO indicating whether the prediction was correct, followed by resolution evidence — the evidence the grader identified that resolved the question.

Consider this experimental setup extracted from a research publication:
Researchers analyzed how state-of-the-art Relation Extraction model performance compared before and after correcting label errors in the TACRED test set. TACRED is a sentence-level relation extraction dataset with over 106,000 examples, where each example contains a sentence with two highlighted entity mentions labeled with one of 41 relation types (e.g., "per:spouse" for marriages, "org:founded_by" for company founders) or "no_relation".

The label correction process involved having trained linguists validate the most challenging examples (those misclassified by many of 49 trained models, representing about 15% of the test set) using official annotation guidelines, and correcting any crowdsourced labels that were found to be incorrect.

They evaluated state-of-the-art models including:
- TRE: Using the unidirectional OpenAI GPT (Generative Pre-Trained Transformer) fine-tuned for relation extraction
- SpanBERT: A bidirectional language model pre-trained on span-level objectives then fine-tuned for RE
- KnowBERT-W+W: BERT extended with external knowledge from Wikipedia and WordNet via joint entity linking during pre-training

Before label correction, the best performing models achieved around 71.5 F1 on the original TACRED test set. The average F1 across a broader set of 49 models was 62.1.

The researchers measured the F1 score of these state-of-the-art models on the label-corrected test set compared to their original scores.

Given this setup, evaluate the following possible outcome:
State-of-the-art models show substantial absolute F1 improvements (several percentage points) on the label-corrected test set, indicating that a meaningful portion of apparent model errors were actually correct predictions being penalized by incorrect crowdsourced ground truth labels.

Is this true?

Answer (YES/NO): YES